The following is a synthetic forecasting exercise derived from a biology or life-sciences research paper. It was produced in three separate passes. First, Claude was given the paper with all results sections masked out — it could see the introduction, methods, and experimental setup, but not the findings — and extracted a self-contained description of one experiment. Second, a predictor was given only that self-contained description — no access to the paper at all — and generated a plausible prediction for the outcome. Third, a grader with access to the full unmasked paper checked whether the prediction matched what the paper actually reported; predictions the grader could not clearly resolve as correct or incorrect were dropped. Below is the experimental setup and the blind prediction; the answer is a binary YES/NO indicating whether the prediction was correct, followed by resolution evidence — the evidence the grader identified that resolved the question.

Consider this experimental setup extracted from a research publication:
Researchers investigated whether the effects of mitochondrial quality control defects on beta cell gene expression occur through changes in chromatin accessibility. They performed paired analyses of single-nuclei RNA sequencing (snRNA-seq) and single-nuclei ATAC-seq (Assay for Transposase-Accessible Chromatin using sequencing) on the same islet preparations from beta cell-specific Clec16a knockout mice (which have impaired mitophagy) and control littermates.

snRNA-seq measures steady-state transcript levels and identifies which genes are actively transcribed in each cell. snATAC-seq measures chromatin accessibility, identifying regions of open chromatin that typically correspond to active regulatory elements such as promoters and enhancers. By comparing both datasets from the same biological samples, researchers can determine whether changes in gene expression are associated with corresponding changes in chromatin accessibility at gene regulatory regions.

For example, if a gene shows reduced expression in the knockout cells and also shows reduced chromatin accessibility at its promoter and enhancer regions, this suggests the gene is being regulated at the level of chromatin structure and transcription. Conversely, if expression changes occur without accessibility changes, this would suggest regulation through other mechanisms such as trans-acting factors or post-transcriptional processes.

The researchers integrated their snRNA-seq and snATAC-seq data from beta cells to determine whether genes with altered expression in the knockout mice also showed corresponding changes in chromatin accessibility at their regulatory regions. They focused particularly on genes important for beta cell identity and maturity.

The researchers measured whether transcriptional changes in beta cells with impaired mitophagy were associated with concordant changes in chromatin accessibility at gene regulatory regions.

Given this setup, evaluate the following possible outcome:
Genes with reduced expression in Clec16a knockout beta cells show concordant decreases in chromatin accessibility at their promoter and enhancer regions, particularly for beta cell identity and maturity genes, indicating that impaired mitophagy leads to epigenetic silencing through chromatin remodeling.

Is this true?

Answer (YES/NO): YES